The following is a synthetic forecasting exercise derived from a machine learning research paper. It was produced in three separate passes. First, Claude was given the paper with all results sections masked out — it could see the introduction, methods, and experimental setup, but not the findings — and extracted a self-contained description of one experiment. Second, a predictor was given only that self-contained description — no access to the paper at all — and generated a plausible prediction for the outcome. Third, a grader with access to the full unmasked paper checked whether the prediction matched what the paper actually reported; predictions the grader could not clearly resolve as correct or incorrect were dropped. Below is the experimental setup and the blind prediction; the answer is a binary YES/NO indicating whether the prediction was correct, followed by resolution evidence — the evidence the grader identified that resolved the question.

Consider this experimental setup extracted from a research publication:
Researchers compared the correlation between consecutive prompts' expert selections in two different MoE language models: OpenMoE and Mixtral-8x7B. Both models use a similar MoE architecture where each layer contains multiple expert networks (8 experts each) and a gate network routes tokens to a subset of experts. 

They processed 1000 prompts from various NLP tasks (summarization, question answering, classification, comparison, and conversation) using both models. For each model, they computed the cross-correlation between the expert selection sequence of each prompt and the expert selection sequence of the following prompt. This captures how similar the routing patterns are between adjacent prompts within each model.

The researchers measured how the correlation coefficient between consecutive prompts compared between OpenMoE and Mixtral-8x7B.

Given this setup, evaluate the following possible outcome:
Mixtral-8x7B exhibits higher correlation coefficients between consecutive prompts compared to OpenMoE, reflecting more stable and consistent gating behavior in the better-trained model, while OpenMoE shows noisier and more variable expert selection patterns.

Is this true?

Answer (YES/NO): YES